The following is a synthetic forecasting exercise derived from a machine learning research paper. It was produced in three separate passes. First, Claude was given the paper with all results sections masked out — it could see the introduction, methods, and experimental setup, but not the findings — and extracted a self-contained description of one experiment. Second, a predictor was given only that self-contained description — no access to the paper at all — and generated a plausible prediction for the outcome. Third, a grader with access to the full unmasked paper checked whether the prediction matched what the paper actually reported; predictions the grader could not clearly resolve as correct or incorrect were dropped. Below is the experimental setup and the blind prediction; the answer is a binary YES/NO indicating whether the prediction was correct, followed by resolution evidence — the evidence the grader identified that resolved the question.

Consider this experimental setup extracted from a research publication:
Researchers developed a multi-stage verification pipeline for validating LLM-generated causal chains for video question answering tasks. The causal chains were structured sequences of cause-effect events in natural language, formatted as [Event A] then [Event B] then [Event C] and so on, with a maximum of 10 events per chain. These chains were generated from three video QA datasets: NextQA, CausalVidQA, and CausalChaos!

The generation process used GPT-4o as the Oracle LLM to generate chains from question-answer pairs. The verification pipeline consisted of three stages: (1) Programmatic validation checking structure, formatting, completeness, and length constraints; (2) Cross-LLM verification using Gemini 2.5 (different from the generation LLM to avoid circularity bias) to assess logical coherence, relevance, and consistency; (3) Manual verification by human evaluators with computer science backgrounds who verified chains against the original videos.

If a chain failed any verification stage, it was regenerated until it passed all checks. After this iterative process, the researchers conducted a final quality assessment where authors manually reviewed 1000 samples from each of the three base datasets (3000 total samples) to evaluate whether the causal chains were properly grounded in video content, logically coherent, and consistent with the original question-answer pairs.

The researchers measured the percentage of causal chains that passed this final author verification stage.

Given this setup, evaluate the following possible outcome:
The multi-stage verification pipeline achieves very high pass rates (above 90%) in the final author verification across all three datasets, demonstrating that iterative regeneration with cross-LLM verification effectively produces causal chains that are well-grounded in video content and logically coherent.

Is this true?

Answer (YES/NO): YES